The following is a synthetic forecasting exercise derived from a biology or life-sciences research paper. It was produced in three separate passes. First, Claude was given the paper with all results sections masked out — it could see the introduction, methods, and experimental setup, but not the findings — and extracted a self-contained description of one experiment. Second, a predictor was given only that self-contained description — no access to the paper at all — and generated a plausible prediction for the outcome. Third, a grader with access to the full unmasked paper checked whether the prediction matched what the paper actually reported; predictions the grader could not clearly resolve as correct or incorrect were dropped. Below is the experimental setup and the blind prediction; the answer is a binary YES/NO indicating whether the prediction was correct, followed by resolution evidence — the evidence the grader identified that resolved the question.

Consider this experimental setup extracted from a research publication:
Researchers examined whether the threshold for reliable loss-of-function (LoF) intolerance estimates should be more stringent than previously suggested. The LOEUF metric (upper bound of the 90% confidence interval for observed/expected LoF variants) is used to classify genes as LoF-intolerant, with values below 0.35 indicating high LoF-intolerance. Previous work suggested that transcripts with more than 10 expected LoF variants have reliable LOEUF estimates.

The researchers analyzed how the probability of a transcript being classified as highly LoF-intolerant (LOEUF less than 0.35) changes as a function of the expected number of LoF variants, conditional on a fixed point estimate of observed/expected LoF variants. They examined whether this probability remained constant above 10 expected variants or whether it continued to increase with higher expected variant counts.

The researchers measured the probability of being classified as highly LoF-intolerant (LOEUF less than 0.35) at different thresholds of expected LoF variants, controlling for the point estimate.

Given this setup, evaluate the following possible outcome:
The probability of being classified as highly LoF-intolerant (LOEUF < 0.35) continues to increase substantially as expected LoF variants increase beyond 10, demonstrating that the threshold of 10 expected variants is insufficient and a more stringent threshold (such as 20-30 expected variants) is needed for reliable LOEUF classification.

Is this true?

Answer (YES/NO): YES